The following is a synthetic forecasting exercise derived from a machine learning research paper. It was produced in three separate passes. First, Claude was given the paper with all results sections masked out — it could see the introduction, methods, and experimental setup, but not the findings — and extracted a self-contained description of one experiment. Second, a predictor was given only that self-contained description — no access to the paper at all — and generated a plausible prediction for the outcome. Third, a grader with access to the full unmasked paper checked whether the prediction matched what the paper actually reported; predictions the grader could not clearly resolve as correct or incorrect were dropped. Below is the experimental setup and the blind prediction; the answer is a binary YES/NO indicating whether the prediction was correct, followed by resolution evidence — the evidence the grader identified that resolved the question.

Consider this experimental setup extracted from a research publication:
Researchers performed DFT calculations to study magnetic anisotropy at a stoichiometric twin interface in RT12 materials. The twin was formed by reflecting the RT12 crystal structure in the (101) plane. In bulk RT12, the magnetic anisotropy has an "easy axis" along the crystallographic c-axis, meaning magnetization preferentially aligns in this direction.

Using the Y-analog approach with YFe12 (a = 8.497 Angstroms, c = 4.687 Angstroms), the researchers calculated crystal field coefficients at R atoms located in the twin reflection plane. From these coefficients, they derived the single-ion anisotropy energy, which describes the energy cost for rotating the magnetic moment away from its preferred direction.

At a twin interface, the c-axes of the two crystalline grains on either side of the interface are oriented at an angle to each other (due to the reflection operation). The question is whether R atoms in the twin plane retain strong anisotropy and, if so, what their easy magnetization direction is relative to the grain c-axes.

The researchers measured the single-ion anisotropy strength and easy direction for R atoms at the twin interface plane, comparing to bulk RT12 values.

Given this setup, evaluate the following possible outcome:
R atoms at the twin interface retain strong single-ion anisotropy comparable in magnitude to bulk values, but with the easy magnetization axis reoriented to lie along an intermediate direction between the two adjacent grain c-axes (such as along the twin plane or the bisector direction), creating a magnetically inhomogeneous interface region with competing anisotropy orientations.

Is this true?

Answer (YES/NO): NO